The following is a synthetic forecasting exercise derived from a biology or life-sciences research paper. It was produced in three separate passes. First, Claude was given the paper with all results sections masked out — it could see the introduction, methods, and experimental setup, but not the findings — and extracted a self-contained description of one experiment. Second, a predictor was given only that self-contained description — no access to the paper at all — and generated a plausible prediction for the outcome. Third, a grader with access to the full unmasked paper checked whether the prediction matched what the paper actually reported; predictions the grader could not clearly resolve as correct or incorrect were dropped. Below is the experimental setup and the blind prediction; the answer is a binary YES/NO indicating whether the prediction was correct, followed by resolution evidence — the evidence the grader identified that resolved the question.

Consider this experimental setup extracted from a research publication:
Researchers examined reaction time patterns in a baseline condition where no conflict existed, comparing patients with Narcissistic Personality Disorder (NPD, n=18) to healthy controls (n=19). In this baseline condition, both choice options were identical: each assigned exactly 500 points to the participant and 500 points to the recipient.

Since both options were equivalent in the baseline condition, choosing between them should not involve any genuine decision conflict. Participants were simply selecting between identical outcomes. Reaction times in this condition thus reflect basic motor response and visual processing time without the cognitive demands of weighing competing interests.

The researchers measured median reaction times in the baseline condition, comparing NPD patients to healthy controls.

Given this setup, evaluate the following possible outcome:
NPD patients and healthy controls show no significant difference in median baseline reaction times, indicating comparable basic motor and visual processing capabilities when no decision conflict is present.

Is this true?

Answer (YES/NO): YES